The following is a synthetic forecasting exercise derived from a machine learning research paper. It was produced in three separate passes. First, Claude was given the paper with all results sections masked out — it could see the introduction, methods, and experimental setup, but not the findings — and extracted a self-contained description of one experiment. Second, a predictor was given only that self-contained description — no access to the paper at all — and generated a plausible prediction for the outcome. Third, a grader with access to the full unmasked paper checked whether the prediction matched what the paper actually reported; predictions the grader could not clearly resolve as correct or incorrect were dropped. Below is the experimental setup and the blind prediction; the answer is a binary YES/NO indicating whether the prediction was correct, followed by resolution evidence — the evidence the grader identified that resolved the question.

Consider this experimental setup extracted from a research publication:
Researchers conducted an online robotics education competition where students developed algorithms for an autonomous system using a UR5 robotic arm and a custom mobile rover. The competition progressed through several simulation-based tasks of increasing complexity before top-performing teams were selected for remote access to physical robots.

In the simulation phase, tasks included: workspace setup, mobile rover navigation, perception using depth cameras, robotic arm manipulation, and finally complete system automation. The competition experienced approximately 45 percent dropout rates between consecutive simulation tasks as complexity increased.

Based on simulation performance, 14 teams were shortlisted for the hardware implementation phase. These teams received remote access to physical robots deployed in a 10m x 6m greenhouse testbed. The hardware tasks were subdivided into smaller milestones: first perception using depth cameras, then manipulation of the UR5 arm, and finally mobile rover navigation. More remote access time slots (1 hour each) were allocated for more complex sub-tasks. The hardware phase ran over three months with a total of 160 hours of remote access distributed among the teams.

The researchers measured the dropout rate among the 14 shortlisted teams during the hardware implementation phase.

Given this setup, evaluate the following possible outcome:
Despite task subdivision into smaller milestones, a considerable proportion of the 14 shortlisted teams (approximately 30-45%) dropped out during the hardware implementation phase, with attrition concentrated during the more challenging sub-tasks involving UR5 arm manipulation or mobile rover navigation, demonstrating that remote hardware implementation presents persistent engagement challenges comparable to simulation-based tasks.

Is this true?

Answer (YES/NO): NO